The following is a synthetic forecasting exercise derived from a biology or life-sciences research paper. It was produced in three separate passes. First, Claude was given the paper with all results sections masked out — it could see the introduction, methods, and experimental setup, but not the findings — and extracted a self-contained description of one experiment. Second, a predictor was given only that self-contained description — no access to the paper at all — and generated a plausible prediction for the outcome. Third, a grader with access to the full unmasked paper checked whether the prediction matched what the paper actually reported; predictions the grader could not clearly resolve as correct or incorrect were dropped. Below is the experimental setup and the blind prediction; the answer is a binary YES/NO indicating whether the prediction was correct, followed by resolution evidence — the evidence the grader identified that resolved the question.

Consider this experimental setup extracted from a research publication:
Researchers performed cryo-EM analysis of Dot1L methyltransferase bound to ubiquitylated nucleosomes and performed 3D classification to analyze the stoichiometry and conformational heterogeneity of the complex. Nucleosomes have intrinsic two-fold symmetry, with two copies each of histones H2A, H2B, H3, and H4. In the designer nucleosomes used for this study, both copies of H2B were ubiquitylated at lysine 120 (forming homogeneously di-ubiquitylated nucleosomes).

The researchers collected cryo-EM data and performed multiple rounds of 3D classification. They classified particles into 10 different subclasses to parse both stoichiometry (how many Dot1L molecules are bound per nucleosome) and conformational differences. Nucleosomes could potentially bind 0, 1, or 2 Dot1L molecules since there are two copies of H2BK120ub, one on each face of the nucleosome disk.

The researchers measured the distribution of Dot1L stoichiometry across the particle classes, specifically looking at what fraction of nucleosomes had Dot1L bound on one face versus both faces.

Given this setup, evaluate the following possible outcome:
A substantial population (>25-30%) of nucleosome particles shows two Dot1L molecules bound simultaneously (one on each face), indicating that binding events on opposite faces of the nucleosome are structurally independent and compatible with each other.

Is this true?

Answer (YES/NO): NO